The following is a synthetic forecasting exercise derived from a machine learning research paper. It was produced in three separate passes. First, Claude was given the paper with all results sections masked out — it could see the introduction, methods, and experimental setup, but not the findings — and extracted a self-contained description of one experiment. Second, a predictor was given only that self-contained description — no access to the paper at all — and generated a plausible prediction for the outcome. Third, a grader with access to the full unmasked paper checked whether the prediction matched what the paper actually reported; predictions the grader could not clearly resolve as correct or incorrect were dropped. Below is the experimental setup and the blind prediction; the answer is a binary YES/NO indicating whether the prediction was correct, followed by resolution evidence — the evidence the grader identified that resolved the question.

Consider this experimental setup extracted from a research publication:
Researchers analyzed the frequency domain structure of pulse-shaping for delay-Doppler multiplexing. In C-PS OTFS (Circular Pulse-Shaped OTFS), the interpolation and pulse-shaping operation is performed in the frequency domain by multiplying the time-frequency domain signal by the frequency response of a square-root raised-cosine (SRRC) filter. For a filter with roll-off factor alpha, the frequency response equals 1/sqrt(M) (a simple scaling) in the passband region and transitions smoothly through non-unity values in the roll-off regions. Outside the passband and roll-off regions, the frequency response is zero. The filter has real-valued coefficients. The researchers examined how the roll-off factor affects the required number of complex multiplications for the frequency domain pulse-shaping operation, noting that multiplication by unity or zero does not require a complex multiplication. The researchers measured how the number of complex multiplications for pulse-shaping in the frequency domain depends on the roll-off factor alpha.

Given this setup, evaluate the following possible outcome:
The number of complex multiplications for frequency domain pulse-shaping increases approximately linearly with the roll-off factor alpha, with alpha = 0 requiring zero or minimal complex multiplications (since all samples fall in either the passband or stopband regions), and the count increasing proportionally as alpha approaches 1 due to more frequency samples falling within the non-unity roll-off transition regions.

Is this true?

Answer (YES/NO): YES